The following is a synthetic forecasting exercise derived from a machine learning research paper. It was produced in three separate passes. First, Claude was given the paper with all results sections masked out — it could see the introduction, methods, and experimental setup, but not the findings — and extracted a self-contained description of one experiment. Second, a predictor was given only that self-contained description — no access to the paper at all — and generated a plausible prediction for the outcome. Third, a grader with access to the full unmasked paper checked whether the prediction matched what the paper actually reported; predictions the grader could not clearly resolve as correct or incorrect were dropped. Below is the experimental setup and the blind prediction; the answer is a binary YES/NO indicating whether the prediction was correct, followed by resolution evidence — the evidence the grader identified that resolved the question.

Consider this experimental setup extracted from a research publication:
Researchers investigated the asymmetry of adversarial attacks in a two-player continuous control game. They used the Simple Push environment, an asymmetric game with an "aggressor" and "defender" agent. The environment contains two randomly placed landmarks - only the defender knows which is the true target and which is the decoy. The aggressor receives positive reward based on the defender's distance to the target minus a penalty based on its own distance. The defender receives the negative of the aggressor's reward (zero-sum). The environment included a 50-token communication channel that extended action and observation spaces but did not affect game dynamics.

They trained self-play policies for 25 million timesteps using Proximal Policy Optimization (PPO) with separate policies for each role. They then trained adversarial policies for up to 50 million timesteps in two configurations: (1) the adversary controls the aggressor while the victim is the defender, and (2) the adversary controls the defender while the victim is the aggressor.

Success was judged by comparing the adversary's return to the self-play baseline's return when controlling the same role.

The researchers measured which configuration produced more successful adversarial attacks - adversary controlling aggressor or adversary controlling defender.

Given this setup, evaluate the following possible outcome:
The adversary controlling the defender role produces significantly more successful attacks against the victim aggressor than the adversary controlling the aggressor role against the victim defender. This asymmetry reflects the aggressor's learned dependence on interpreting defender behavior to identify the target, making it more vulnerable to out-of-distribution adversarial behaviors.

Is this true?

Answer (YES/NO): YES